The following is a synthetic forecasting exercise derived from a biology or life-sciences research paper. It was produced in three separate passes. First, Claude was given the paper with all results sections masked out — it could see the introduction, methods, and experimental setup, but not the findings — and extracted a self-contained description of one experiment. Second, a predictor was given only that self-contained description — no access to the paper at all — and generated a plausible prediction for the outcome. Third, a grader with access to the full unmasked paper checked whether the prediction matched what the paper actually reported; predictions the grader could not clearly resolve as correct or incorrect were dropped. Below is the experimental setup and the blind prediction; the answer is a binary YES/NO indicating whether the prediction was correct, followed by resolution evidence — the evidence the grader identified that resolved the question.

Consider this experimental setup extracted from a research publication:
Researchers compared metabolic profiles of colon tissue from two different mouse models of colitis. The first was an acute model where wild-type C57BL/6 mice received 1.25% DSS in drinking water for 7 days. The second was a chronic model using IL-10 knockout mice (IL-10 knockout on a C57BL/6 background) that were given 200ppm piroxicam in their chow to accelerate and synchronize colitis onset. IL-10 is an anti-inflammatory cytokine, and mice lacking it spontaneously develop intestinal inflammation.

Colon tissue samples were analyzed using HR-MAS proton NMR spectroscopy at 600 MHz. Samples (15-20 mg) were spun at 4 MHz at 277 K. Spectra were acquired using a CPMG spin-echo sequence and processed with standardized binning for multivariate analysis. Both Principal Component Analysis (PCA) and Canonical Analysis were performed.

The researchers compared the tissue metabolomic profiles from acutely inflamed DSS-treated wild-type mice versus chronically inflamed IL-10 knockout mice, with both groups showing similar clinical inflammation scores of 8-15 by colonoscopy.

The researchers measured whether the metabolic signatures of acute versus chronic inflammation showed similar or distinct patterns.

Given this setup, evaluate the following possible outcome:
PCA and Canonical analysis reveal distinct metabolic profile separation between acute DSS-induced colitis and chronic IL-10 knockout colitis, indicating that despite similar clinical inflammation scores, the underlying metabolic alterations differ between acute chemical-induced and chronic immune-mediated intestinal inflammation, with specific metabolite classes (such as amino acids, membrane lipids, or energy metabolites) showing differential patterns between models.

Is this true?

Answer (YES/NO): NO